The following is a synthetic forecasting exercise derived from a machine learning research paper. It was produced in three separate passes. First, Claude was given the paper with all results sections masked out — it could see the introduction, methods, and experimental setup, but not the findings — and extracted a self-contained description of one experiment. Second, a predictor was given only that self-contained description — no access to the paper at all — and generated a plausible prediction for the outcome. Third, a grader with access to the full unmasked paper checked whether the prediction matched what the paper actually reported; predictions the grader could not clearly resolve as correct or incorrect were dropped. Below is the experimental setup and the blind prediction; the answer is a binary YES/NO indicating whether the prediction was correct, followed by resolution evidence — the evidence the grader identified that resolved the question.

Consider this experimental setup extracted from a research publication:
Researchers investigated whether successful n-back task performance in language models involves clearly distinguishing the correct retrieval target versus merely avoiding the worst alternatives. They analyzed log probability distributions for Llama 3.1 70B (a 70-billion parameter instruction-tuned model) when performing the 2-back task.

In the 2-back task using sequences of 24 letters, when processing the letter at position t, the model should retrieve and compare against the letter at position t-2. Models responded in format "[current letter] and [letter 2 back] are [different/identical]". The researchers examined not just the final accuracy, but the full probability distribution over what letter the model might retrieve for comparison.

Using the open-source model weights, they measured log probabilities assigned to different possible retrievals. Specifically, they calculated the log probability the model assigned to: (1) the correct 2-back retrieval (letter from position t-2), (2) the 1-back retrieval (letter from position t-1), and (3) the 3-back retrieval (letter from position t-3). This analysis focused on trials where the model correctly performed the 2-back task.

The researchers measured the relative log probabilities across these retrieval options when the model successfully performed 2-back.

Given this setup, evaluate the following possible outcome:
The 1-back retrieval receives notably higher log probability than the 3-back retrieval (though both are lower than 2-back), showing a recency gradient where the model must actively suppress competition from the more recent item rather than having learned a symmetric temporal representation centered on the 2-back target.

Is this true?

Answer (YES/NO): NO